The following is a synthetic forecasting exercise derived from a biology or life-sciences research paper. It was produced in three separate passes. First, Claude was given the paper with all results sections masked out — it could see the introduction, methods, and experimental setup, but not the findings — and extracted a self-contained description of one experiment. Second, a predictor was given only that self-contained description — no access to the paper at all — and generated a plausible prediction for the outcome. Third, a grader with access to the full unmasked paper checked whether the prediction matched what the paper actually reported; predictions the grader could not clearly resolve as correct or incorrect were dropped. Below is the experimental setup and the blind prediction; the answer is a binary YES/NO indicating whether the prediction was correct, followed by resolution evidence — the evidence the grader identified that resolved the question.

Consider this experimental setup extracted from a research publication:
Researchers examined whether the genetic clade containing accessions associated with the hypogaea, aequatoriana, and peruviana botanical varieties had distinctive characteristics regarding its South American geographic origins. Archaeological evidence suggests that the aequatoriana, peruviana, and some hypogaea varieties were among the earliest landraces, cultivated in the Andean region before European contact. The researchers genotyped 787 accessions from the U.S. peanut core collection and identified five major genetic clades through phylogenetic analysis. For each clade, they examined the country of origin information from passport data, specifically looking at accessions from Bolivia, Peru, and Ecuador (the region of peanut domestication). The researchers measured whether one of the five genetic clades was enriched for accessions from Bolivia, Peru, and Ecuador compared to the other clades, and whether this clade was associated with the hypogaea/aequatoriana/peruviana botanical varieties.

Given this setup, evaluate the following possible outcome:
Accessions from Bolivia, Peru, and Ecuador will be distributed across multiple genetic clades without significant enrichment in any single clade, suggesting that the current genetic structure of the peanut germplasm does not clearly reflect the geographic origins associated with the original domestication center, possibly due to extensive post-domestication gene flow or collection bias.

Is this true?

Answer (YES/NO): NO